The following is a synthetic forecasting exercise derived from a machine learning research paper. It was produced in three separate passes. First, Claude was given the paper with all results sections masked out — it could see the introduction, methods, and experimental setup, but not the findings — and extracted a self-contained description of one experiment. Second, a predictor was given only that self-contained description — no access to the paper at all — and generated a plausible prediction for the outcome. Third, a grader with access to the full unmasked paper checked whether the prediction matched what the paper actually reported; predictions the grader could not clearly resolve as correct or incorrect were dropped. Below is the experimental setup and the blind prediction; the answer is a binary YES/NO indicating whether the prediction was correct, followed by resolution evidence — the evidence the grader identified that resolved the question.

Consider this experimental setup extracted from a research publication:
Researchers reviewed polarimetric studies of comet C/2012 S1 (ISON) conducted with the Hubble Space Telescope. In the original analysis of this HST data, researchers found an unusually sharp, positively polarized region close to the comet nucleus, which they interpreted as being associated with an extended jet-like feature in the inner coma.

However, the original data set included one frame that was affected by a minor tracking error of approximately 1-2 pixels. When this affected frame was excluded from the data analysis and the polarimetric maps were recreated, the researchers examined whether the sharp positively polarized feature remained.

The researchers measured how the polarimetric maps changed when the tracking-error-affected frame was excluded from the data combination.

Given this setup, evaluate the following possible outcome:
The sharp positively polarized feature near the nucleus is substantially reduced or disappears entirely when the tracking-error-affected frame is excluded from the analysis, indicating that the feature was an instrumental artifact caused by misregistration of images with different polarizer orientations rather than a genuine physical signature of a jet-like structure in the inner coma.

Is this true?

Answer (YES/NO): YES